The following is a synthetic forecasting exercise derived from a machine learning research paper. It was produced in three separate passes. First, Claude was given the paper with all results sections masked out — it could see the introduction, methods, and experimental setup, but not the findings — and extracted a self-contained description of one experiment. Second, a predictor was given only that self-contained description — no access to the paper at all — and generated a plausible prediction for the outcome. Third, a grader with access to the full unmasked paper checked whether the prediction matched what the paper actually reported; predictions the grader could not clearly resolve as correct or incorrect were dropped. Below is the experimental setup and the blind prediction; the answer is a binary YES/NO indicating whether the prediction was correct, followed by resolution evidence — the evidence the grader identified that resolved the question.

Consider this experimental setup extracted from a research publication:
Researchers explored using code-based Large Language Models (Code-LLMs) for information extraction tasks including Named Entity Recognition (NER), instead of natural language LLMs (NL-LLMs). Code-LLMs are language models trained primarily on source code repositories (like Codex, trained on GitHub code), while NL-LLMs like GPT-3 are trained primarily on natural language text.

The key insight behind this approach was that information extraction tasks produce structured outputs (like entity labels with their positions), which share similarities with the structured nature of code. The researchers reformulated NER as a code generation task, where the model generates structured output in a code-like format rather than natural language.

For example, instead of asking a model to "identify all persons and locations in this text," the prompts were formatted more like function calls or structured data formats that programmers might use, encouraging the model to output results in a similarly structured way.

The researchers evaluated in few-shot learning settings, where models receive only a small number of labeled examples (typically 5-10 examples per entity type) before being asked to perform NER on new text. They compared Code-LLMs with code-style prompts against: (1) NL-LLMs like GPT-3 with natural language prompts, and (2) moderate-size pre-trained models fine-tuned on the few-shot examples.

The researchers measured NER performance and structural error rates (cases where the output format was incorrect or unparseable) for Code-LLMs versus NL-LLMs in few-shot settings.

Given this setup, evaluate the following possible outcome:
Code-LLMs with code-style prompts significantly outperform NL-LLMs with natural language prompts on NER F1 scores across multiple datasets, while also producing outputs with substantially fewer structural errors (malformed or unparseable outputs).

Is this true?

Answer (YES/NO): YES